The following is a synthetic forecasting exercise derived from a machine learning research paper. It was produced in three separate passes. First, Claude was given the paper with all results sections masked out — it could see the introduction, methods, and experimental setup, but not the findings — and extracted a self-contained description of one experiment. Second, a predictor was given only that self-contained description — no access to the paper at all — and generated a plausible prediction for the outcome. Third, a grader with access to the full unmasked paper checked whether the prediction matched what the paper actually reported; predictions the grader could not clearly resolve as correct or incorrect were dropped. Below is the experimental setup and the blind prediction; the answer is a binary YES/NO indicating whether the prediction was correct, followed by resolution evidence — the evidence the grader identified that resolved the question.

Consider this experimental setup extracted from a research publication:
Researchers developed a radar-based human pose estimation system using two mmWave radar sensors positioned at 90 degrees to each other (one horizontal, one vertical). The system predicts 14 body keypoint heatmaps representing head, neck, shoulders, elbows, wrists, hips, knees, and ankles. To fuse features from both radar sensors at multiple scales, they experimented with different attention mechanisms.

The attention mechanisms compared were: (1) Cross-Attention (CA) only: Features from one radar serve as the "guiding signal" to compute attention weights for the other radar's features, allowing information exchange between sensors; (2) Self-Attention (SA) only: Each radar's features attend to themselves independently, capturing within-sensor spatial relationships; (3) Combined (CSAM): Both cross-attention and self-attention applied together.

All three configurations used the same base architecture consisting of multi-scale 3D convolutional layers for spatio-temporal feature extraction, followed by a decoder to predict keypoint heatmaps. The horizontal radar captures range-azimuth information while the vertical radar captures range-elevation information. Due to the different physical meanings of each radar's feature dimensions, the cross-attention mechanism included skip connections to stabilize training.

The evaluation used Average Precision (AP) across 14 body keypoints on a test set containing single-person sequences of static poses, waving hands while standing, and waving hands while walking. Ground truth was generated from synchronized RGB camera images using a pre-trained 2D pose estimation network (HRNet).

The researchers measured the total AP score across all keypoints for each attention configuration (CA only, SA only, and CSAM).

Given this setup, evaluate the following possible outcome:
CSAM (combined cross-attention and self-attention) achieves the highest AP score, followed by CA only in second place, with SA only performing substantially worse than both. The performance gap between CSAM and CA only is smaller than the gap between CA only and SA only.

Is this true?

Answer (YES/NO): NO